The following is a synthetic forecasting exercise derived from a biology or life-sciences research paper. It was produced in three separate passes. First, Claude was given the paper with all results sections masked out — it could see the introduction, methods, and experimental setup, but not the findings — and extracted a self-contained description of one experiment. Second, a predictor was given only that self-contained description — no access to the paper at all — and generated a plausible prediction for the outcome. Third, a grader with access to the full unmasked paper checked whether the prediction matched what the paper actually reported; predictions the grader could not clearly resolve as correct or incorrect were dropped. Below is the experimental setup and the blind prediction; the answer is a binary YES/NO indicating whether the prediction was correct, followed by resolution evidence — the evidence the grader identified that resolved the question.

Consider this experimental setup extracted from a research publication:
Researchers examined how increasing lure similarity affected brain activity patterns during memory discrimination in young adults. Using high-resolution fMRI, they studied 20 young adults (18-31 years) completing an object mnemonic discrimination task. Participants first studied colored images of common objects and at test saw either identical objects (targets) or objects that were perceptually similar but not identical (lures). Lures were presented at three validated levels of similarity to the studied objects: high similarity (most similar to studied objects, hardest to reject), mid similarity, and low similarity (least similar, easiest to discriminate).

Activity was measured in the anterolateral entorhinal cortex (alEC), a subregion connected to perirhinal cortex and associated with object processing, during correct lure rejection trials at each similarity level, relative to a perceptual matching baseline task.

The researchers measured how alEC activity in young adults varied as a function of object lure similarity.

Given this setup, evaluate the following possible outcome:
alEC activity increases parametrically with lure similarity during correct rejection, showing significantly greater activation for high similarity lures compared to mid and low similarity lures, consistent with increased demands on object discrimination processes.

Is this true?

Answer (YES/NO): NO